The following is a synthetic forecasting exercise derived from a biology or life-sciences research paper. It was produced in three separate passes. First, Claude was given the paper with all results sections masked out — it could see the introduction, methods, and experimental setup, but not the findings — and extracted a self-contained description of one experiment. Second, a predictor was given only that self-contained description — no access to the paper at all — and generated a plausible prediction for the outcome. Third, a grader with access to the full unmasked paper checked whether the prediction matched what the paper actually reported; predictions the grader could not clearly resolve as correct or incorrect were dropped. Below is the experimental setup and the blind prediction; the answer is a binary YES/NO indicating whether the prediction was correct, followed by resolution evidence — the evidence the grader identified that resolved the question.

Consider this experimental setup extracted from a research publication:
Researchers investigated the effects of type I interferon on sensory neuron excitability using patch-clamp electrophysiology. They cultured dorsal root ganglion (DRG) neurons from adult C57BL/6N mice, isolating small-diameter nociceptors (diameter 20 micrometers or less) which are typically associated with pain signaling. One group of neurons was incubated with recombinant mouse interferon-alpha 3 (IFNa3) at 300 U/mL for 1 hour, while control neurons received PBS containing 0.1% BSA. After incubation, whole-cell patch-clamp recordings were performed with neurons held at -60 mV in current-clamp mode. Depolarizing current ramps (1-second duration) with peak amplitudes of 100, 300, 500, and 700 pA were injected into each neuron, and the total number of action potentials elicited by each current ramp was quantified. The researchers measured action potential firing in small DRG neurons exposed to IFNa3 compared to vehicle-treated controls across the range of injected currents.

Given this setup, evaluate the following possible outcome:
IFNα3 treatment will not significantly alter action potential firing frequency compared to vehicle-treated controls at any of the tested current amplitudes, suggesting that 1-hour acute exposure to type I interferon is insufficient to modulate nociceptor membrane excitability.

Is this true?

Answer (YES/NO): NO